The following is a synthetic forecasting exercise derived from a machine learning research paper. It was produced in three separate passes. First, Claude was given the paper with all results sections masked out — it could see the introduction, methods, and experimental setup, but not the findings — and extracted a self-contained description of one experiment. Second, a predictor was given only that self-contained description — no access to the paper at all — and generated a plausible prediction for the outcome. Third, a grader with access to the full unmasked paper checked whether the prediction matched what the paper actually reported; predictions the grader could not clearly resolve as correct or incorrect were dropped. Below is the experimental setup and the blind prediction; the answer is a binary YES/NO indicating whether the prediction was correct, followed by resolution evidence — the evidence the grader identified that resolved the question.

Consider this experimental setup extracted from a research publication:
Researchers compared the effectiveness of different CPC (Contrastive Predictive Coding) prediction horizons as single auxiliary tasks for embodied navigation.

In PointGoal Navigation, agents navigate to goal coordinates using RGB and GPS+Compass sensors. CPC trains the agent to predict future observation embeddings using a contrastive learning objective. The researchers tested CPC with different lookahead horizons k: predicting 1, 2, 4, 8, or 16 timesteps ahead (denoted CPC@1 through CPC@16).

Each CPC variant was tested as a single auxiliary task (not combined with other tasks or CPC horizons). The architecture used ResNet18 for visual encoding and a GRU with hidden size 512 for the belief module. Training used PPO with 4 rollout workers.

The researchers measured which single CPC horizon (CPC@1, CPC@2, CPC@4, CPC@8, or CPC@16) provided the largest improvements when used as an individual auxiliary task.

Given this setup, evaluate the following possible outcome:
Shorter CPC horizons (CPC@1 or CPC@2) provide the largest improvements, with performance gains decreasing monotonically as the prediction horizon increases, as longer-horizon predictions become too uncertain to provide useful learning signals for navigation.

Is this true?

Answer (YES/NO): NO